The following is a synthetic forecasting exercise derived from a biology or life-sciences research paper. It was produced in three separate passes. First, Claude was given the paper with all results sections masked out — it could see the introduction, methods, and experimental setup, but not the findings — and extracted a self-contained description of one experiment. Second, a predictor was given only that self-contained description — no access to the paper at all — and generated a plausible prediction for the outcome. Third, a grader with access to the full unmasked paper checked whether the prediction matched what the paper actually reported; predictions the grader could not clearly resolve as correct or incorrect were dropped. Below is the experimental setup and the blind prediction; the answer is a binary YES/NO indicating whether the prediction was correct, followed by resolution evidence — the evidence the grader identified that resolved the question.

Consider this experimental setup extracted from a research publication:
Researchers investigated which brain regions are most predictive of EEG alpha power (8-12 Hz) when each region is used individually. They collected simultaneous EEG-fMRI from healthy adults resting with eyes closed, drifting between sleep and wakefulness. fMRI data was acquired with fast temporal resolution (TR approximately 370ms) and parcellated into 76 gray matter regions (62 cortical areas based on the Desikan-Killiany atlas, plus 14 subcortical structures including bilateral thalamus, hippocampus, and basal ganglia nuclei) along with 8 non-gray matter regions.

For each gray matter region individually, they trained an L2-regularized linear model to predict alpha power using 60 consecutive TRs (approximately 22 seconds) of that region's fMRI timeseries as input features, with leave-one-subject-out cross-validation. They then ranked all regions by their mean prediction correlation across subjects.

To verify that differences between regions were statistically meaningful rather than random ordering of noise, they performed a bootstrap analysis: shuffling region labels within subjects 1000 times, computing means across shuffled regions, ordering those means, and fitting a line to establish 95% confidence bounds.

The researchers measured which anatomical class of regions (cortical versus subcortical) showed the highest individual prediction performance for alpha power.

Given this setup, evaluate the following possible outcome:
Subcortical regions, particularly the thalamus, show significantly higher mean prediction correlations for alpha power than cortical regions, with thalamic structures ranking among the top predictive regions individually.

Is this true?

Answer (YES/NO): YES